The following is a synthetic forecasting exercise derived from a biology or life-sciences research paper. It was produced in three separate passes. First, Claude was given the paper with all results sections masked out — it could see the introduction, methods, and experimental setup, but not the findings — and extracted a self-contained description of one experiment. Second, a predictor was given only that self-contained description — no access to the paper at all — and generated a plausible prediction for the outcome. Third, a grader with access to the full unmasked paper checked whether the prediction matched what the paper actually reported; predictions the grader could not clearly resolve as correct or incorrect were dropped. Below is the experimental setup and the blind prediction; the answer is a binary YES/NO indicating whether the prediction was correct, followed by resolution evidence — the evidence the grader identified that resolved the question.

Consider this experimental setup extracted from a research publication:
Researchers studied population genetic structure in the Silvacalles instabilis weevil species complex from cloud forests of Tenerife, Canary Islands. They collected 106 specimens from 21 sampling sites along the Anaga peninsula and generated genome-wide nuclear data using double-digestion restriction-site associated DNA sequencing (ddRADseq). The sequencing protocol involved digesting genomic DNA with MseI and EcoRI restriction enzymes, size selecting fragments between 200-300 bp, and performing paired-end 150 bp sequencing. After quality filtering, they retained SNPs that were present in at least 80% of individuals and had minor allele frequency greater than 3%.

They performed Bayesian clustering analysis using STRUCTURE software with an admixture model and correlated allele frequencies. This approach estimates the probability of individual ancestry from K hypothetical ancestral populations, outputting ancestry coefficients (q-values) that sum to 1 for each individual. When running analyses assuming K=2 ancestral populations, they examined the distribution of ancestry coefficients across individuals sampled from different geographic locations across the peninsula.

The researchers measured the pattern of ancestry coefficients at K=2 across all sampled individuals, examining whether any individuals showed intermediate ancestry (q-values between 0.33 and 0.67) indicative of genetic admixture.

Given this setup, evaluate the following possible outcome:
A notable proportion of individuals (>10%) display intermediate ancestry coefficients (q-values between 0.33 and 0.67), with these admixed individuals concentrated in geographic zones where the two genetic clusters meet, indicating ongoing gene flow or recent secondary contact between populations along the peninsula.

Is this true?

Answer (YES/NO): NO